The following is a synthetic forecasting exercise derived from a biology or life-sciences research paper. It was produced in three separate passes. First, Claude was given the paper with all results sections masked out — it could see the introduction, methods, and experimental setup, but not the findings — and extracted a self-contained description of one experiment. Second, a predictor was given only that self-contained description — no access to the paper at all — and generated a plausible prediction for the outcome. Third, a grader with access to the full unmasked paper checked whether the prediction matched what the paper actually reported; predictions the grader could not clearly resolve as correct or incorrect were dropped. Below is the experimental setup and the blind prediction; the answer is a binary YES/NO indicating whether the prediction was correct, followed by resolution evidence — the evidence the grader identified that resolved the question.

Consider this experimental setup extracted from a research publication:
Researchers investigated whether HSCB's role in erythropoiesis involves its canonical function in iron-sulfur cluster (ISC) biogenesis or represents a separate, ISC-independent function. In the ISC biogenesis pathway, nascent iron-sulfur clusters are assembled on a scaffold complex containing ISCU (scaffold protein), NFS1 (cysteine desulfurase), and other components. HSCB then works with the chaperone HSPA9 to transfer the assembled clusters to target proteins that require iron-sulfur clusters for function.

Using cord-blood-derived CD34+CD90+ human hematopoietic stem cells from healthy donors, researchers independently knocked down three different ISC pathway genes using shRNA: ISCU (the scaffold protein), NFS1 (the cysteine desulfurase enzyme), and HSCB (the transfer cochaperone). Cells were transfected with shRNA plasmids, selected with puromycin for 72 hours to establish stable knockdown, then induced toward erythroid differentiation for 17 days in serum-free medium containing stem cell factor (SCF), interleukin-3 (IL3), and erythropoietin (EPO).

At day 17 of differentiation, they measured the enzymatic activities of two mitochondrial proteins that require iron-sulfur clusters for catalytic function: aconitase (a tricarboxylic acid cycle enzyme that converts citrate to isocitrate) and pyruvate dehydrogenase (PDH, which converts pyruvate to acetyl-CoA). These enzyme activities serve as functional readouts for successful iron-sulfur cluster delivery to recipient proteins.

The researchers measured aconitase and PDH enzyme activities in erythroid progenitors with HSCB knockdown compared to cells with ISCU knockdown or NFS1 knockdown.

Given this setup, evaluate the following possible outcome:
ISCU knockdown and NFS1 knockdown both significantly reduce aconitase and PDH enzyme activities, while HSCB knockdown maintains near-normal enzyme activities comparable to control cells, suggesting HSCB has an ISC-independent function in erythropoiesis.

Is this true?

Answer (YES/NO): NO